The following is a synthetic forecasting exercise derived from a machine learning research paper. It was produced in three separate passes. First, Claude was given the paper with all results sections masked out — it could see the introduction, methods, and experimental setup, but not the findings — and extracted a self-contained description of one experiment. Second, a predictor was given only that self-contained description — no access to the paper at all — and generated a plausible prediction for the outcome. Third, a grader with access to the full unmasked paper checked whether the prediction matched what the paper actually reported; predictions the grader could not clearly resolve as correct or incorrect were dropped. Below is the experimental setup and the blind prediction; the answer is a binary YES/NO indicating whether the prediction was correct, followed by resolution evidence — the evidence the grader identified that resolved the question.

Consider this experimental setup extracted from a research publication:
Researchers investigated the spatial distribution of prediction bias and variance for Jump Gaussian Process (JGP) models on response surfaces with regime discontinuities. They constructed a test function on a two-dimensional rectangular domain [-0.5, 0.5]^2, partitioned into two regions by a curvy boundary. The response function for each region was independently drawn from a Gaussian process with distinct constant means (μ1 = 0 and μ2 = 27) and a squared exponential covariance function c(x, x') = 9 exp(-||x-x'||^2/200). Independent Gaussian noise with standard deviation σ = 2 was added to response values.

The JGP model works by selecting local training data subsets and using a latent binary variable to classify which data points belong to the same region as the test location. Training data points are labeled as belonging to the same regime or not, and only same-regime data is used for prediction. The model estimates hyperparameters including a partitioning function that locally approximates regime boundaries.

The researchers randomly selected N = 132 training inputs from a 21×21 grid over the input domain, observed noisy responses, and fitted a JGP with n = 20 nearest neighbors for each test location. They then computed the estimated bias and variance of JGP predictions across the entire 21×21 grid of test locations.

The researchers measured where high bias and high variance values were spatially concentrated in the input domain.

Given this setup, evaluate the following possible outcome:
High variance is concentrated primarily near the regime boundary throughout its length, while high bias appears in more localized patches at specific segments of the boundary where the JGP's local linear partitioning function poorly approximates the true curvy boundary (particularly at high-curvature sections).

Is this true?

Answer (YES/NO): NO